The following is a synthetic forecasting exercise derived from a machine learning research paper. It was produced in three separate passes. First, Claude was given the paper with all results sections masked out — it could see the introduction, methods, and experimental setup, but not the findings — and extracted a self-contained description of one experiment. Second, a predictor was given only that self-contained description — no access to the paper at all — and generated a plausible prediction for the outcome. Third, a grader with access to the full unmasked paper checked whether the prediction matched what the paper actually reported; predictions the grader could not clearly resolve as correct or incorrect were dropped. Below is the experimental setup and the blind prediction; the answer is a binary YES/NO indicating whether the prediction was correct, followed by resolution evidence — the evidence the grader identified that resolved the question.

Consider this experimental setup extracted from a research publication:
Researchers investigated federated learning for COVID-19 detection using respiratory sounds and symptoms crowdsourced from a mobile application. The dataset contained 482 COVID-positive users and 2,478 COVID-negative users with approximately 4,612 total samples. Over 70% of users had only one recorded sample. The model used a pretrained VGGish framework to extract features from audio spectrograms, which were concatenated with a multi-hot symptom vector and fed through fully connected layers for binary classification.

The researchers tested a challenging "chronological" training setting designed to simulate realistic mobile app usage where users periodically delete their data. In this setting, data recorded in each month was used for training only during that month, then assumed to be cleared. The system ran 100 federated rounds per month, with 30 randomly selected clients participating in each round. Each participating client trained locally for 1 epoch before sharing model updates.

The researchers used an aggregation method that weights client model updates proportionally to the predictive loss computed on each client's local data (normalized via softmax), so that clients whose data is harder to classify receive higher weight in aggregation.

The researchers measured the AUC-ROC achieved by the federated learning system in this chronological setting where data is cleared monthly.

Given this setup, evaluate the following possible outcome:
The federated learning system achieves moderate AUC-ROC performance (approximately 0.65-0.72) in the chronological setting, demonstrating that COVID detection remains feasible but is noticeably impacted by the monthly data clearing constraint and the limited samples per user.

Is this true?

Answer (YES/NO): NO